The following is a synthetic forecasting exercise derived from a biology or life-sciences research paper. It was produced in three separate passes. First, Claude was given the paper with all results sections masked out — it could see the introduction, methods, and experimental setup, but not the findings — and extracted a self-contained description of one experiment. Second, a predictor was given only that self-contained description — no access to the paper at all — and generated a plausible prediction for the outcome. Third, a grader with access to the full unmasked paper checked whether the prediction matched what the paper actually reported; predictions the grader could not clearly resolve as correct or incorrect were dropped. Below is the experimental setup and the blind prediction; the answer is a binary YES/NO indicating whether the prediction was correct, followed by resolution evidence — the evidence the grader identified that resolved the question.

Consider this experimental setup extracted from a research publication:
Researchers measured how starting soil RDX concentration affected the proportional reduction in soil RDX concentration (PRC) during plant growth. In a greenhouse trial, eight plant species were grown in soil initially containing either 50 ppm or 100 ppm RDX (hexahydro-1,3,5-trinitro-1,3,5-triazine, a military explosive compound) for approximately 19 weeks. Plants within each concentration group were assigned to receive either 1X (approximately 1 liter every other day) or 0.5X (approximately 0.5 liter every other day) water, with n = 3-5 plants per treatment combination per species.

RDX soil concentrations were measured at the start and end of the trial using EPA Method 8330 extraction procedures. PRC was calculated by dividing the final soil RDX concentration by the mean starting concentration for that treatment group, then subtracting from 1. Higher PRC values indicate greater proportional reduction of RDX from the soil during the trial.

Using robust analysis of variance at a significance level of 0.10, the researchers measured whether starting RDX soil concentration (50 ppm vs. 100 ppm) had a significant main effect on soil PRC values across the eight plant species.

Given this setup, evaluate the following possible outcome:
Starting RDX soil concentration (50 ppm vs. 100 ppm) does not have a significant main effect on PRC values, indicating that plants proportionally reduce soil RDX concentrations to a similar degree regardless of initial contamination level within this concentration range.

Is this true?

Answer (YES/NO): NO